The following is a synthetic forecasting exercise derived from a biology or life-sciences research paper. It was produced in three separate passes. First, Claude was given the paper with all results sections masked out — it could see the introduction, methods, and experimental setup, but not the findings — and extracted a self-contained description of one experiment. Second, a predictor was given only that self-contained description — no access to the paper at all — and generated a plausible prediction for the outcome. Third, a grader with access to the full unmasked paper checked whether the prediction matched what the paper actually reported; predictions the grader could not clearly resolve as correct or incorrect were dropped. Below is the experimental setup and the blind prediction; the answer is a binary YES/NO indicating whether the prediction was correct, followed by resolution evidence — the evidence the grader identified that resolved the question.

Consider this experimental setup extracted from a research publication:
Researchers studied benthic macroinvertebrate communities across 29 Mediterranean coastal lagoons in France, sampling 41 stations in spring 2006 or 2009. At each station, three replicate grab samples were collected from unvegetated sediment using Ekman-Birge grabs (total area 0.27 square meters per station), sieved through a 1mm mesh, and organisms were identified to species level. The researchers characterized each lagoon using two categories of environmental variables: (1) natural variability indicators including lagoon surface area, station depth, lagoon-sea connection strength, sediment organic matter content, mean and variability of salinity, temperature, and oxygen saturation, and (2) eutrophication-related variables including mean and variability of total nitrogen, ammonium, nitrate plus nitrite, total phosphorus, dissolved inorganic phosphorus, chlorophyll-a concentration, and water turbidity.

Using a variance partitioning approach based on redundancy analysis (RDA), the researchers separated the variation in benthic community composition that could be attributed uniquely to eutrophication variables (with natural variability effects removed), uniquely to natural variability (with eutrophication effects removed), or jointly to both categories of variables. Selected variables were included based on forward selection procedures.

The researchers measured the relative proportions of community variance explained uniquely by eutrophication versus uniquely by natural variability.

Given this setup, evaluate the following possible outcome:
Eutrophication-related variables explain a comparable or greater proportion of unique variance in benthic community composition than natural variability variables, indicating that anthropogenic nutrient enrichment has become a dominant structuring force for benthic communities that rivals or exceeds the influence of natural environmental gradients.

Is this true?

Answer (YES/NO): NO